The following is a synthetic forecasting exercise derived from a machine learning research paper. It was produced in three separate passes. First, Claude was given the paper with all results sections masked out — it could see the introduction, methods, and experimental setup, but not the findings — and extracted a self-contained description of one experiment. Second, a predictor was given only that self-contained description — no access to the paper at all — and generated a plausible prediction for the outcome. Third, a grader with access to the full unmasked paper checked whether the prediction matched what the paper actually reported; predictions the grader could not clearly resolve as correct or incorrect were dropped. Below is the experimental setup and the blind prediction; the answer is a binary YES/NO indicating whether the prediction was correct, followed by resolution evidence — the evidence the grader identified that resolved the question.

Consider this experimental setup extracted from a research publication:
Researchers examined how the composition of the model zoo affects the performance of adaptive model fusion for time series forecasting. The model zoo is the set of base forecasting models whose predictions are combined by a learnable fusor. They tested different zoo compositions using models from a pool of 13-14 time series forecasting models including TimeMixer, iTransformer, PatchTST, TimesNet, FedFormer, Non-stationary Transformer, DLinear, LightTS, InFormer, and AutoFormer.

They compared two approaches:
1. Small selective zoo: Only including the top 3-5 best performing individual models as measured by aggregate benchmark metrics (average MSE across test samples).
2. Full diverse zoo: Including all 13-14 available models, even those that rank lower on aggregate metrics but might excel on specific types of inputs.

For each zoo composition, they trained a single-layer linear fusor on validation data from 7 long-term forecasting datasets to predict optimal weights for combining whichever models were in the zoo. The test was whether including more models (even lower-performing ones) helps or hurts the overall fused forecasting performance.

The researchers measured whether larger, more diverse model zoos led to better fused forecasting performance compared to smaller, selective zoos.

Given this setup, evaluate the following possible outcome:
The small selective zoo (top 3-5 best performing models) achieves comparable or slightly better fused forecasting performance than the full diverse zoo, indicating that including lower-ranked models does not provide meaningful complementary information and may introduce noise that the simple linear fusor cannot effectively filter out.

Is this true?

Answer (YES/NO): NO